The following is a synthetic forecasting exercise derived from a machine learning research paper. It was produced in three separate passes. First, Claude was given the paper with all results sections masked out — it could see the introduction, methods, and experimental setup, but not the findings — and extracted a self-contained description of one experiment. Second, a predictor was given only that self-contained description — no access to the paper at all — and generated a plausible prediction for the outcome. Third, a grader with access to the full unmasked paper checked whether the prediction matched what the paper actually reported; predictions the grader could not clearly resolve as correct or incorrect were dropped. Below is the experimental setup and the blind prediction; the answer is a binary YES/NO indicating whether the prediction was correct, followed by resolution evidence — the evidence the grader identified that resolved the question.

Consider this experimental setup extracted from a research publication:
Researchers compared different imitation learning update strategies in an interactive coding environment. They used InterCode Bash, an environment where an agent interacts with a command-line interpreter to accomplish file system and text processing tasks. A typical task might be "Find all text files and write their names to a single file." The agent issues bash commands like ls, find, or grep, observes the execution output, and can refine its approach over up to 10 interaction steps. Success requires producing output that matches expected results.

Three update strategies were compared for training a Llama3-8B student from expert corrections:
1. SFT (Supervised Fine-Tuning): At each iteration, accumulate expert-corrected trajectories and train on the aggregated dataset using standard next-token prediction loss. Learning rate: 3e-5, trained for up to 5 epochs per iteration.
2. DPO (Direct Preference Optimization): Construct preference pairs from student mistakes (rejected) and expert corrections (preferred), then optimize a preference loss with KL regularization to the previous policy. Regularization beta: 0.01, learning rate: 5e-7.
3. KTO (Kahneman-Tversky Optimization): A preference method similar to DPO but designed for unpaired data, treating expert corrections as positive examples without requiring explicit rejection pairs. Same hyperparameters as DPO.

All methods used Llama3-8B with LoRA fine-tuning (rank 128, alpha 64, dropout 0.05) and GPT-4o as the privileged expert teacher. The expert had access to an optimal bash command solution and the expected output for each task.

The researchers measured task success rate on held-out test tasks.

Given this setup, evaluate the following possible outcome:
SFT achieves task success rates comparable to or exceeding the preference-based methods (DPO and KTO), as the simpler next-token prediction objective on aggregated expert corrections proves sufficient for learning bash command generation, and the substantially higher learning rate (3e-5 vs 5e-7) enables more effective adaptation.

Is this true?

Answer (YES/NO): YES